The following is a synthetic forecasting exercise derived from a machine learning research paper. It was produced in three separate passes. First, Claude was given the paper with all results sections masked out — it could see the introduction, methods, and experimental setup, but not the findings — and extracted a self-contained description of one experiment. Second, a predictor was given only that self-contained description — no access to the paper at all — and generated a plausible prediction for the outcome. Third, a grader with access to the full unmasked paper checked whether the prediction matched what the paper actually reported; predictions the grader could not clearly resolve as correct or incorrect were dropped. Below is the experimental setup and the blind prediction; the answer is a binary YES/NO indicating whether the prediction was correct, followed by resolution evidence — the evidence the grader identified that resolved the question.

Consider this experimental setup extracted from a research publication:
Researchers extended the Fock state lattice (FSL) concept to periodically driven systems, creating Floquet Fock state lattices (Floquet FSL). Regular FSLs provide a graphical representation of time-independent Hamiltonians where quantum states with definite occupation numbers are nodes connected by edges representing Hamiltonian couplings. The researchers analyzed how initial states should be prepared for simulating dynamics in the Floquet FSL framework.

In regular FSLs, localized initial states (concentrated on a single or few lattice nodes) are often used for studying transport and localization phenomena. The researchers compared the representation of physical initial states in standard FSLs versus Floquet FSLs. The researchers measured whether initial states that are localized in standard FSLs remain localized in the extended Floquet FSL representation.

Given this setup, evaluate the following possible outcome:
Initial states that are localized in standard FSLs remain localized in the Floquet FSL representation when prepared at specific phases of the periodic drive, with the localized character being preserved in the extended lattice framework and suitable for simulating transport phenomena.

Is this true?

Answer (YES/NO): NO